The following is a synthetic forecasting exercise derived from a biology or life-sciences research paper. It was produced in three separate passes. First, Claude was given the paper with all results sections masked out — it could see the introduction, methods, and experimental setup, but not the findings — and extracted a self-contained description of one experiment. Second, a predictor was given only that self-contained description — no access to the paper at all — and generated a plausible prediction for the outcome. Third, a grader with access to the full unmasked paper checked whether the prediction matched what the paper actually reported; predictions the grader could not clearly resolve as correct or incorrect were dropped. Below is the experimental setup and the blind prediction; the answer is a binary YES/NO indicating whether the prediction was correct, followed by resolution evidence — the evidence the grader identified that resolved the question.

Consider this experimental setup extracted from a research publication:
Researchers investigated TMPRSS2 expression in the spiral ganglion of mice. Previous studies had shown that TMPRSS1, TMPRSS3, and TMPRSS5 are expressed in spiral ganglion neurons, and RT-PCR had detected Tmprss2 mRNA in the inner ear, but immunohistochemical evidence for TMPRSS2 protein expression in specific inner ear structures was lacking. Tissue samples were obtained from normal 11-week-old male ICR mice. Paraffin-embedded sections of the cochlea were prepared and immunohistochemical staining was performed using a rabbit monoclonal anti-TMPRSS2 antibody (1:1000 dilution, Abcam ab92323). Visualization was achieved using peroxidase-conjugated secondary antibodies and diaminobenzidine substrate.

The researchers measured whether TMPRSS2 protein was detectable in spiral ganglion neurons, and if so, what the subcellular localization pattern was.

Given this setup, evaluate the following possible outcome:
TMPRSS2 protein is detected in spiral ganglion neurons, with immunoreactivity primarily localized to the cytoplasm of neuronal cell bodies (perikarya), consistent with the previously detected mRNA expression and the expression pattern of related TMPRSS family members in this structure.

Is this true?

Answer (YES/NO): NO